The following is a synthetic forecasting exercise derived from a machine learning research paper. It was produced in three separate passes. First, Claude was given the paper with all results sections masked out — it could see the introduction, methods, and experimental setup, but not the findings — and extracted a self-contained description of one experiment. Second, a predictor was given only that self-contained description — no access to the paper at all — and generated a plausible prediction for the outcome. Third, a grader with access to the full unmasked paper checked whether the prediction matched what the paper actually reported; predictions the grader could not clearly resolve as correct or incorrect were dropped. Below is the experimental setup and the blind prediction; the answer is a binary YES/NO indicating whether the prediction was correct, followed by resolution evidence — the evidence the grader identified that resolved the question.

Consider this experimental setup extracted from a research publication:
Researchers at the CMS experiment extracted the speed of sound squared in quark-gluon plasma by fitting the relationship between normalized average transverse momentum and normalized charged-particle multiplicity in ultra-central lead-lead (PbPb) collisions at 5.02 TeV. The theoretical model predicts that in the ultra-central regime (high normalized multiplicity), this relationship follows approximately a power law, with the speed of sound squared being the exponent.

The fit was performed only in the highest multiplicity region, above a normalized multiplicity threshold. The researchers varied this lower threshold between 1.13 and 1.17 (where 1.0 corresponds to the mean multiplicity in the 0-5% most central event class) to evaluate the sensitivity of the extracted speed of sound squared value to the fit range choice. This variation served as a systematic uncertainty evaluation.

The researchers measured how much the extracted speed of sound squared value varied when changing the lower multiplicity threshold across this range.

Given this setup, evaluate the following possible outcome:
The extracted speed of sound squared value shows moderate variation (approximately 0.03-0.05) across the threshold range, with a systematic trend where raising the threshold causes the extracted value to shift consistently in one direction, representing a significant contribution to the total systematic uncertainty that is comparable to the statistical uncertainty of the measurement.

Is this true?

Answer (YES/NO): NO